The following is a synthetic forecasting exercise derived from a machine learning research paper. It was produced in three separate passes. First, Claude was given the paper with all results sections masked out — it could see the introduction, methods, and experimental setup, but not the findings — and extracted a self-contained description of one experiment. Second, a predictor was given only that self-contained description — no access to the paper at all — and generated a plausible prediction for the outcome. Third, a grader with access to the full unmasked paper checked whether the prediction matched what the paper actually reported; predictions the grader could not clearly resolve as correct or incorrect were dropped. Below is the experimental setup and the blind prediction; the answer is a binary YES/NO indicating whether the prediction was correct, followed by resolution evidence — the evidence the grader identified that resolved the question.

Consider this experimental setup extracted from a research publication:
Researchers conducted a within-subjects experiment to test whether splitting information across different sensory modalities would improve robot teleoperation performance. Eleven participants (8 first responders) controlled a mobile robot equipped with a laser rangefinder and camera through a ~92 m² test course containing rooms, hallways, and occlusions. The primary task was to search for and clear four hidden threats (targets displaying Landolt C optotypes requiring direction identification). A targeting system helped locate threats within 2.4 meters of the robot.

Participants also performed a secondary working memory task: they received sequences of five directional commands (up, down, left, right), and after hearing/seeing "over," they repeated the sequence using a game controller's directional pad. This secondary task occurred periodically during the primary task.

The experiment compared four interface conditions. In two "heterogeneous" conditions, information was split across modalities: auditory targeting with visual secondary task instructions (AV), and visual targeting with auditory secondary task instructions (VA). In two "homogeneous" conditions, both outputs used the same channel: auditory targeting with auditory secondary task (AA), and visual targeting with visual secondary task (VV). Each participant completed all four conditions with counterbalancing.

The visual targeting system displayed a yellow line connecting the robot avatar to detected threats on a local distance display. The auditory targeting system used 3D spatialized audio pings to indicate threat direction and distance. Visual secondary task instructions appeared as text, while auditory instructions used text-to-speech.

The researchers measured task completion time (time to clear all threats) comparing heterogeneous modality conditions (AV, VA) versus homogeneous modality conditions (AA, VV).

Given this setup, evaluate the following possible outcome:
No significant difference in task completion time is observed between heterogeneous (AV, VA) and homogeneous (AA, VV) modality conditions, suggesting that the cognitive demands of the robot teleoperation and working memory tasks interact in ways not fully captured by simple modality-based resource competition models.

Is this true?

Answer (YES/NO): YES